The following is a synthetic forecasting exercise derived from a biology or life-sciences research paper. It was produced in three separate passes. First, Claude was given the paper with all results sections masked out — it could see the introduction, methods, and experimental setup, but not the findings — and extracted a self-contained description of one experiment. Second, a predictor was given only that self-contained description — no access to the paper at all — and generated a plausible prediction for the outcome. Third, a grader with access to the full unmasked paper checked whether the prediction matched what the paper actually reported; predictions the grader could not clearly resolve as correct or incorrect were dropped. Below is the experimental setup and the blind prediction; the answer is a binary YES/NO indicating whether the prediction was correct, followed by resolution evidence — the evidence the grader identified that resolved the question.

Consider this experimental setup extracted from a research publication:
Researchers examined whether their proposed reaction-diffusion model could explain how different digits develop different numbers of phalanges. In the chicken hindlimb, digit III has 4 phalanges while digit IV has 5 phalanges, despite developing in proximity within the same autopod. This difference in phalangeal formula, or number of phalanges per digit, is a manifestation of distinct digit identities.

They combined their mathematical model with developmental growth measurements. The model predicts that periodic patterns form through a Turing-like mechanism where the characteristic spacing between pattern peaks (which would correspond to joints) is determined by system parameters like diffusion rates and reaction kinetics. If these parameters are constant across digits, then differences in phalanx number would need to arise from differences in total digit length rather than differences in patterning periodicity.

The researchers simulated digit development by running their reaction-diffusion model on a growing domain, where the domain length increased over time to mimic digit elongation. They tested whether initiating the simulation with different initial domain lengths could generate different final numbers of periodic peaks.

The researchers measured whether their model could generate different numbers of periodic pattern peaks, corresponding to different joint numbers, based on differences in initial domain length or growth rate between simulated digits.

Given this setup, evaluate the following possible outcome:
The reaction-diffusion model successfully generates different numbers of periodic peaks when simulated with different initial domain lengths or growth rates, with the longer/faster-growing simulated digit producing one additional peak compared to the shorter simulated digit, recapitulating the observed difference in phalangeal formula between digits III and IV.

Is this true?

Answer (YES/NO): NO